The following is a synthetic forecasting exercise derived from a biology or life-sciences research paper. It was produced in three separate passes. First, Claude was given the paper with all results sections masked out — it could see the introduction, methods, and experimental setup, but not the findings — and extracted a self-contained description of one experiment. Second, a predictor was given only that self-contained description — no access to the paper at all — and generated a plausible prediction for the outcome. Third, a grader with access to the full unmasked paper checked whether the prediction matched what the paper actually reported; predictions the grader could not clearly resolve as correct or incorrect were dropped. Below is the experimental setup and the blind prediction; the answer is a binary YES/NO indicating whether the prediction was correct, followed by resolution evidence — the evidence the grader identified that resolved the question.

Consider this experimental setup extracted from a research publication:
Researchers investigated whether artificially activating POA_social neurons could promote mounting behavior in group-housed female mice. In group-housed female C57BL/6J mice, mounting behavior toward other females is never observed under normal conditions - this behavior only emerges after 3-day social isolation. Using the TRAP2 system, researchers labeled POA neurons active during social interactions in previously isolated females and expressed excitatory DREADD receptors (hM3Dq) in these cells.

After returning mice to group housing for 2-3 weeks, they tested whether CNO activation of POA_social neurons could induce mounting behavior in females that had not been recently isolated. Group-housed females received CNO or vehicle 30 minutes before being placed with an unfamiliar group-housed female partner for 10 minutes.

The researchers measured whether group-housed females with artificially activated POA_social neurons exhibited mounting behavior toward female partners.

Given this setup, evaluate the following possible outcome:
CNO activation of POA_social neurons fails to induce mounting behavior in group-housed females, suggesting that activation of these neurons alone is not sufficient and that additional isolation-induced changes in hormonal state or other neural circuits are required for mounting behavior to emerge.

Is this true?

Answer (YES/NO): YES